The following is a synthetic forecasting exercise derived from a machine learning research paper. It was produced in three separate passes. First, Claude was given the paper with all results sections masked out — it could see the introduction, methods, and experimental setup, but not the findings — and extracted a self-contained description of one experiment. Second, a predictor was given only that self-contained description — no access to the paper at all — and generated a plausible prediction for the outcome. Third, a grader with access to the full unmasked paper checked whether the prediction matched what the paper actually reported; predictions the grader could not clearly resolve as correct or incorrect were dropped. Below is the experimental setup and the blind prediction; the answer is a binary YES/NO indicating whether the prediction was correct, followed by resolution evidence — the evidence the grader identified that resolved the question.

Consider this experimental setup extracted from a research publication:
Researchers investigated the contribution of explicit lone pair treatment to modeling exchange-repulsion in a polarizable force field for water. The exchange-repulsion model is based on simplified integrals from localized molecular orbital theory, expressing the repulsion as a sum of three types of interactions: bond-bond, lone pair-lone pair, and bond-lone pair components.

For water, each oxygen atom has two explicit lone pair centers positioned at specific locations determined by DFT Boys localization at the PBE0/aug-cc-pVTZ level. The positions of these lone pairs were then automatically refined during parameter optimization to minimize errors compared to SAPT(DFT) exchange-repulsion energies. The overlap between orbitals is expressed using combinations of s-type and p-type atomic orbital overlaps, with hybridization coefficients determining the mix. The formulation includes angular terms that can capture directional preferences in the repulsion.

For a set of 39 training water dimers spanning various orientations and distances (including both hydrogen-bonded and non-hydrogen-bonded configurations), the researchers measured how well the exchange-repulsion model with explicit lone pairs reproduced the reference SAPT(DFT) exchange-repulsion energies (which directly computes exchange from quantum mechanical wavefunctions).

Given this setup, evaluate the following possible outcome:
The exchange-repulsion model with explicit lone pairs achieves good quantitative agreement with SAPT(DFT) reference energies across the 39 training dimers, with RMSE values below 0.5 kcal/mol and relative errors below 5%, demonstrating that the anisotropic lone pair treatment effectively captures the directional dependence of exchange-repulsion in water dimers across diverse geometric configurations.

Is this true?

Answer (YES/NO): NO